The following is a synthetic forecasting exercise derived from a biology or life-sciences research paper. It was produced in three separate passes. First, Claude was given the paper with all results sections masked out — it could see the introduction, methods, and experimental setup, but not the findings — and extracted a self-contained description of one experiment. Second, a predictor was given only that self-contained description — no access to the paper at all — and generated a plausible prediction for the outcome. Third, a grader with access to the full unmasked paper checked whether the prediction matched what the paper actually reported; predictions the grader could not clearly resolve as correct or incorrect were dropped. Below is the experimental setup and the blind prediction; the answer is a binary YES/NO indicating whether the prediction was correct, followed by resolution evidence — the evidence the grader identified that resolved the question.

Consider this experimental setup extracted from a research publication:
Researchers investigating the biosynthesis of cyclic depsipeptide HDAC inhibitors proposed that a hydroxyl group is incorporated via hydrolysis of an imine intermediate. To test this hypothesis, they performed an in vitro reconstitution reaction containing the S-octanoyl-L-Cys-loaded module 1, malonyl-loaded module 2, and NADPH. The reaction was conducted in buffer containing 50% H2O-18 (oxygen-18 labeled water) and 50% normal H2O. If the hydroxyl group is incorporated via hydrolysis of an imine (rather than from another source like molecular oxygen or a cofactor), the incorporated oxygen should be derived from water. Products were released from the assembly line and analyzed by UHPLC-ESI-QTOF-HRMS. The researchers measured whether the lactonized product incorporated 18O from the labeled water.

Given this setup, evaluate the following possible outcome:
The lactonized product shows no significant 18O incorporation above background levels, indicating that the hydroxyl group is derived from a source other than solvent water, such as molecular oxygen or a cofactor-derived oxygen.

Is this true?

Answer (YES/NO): NO